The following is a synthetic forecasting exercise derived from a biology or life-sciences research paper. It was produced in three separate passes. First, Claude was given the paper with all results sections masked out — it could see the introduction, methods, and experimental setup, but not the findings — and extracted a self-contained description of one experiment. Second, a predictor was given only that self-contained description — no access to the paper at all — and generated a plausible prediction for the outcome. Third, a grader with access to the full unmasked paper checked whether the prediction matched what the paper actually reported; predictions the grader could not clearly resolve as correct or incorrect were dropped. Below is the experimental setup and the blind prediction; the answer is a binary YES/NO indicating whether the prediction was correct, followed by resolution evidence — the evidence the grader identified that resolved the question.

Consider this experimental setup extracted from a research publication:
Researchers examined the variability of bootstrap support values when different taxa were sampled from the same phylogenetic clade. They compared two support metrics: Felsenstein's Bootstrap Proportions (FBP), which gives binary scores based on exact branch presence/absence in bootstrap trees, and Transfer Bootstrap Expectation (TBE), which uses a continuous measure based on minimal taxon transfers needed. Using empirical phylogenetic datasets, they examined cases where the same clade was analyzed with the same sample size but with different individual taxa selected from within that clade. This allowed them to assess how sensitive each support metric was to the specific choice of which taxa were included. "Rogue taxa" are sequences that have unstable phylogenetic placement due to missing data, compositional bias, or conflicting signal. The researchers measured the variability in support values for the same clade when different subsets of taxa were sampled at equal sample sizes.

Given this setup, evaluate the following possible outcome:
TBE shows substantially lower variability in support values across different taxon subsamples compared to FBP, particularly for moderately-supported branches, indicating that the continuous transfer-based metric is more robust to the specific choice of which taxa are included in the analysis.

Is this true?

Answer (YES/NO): NO